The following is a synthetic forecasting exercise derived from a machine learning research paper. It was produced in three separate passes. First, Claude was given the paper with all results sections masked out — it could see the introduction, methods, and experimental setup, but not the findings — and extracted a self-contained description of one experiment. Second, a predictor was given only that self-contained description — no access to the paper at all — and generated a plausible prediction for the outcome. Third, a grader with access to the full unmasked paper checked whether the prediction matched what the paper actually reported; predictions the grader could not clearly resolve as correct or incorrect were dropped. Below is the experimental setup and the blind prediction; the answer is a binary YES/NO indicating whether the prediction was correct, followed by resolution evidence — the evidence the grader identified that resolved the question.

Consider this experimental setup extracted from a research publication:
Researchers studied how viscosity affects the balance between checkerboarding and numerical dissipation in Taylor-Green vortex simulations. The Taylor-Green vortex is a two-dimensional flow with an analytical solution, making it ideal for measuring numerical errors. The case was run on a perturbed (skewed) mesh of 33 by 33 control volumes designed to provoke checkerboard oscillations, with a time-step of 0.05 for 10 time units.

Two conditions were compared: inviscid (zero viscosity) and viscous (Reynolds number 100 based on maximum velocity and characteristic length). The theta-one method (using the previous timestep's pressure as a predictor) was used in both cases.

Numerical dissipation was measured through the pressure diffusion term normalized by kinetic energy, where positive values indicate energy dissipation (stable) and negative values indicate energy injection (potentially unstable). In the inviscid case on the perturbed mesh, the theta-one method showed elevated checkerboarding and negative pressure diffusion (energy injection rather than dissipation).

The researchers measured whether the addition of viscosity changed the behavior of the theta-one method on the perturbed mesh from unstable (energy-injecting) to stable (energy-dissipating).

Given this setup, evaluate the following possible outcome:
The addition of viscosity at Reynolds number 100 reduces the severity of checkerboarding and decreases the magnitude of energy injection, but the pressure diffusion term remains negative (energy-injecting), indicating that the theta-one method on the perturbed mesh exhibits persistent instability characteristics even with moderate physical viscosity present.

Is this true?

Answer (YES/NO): NO